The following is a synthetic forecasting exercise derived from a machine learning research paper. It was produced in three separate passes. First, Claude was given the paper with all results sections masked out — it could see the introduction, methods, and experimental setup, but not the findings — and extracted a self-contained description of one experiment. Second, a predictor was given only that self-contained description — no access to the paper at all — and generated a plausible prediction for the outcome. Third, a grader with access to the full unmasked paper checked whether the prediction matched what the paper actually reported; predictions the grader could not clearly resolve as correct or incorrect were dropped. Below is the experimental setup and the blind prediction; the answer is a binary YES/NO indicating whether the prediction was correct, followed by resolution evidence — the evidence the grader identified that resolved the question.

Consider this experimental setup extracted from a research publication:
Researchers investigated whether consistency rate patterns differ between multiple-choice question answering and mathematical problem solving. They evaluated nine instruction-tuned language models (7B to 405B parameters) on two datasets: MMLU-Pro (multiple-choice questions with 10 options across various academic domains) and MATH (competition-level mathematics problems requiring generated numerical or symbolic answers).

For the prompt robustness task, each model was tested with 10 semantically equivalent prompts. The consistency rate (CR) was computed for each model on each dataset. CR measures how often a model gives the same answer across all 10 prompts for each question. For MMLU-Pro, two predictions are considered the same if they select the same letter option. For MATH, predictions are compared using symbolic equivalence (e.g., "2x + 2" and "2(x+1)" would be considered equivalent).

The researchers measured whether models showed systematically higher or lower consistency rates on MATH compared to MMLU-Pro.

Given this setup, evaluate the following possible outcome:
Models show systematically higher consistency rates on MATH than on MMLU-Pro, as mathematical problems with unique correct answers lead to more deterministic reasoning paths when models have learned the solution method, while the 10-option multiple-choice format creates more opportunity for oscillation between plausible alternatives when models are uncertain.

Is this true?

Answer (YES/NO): NO